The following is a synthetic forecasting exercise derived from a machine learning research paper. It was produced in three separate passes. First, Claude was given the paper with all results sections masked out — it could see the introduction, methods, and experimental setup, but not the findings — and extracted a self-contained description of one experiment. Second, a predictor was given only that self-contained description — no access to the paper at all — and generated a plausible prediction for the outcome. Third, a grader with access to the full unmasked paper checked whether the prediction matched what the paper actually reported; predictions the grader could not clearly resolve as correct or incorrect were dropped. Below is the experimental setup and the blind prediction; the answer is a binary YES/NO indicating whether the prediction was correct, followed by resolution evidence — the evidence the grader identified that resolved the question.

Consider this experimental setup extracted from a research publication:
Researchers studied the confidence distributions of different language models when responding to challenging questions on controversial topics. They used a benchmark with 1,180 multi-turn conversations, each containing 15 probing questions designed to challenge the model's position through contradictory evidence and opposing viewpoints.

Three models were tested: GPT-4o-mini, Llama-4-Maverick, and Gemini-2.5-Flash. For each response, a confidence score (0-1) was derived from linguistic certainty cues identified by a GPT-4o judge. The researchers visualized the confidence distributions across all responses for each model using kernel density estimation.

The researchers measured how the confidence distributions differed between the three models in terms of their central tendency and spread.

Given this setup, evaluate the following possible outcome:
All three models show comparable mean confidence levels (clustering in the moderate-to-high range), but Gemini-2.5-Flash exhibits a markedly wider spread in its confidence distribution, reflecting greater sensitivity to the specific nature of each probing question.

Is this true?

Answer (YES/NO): NO